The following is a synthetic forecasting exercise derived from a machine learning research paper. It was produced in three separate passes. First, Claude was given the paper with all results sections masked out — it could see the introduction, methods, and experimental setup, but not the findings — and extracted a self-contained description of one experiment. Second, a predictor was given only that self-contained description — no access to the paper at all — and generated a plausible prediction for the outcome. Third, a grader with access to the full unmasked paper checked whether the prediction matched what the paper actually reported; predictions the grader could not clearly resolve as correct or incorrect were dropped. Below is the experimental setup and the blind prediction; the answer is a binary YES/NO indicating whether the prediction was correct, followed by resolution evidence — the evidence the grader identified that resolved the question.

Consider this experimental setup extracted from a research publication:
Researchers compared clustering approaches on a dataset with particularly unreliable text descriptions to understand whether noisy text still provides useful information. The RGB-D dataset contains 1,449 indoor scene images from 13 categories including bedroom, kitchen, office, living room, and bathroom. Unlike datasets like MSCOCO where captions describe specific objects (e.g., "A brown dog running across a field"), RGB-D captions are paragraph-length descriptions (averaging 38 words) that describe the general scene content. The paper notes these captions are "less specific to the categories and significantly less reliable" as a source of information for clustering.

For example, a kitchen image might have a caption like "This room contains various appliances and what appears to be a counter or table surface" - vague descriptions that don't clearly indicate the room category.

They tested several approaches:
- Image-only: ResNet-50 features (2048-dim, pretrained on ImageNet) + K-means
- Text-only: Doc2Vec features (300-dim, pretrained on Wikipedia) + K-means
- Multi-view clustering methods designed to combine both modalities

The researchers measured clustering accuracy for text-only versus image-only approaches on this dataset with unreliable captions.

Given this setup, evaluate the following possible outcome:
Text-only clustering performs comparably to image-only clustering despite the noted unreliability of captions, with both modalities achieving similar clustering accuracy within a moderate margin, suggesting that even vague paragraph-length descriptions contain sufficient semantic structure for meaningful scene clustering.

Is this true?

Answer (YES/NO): NO